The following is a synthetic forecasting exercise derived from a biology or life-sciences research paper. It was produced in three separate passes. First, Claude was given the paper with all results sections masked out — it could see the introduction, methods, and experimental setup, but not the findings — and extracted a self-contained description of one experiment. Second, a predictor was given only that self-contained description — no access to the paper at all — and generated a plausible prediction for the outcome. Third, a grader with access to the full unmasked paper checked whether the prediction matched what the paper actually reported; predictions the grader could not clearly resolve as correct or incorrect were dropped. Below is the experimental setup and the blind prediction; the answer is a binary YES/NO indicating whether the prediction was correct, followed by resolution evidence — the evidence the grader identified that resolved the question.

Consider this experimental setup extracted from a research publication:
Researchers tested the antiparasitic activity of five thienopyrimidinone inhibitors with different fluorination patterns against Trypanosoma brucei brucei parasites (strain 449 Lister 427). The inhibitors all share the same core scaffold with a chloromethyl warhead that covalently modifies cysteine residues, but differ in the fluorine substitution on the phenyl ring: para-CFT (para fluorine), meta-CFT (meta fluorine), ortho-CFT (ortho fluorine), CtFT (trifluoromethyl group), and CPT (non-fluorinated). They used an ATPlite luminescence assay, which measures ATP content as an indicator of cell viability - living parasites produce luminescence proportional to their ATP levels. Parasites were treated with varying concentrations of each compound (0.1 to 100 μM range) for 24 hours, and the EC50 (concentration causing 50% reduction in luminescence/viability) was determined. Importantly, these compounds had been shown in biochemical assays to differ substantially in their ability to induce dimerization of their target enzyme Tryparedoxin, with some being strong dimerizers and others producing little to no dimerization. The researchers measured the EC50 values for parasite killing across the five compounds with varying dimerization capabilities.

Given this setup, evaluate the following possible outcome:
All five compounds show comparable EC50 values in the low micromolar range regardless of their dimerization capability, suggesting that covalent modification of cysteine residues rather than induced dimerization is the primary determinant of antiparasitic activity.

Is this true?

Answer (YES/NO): YES